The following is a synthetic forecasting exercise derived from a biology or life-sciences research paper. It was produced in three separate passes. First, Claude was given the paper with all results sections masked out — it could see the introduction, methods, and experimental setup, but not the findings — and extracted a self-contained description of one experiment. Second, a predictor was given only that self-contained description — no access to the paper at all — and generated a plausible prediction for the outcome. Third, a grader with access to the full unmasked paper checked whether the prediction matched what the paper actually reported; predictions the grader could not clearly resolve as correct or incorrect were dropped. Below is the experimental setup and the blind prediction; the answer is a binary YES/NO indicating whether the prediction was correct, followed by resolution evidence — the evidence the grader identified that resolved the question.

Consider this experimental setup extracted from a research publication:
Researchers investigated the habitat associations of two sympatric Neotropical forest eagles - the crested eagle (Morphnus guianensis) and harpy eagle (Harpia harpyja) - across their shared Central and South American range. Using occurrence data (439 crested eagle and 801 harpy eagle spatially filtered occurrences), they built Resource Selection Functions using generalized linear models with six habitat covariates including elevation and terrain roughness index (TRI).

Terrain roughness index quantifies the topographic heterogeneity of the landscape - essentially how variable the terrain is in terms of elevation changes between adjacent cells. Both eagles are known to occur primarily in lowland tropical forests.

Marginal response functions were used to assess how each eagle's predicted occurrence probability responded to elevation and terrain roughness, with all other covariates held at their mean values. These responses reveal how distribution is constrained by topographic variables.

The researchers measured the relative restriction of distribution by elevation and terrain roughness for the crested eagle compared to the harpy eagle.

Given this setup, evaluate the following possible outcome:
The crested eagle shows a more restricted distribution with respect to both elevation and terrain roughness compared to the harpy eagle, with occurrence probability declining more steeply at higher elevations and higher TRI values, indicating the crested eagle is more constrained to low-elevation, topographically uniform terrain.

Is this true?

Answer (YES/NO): NO